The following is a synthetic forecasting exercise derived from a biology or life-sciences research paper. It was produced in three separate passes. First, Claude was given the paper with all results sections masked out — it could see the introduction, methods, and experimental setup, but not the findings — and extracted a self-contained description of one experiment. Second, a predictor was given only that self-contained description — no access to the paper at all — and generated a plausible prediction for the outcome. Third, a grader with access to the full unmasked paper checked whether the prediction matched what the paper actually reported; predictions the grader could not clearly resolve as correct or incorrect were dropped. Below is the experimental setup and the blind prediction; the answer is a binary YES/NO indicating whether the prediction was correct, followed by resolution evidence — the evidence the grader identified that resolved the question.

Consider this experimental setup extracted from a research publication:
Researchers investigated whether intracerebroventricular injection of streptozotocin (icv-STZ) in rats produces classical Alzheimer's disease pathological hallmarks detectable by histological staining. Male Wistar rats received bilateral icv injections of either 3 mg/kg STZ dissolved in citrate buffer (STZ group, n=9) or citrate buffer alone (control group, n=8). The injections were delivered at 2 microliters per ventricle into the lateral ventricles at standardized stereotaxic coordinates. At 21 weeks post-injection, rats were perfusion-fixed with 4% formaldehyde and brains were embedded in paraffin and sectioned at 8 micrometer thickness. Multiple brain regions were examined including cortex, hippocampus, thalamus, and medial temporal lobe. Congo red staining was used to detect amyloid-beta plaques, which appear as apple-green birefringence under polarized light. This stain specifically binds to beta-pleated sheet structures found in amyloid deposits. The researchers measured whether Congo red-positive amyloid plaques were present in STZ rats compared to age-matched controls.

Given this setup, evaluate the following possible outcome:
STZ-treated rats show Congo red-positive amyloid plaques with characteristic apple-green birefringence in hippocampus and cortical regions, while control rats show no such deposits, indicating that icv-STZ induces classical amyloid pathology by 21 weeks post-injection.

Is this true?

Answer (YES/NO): NO